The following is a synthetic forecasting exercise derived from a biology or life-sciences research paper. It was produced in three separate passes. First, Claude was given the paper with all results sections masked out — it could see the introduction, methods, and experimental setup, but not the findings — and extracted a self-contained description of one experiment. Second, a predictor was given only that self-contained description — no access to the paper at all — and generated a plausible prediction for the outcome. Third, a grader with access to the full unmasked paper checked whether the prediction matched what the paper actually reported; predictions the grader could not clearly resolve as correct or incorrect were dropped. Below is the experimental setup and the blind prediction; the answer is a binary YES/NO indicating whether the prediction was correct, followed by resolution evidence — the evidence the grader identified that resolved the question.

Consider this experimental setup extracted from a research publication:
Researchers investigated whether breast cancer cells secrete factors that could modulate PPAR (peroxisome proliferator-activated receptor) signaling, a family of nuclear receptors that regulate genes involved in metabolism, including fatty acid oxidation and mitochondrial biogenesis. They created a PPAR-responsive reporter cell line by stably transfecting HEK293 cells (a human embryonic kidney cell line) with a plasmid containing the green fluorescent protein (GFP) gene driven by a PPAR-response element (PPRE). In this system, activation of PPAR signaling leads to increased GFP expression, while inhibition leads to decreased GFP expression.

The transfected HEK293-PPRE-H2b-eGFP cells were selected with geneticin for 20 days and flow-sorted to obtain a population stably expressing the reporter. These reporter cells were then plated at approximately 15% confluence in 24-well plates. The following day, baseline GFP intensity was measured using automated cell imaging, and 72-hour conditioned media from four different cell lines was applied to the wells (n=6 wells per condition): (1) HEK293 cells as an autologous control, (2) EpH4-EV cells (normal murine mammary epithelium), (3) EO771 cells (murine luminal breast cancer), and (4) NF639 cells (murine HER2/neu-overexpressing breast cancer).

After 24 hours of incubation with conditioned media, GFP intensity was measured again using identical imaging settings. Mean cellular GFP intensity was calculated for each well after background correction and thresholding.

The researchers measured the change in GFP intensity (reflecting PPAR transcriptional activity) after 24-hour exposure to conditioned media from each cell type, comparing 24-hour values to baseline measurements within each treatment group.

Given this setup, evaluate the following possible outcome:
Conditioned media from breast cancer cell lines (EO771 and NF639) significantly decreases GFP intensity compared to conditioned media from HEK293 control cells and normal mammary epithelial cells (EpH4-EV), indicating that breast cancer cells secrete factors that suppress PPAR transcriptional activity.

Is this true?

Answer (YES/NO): YES